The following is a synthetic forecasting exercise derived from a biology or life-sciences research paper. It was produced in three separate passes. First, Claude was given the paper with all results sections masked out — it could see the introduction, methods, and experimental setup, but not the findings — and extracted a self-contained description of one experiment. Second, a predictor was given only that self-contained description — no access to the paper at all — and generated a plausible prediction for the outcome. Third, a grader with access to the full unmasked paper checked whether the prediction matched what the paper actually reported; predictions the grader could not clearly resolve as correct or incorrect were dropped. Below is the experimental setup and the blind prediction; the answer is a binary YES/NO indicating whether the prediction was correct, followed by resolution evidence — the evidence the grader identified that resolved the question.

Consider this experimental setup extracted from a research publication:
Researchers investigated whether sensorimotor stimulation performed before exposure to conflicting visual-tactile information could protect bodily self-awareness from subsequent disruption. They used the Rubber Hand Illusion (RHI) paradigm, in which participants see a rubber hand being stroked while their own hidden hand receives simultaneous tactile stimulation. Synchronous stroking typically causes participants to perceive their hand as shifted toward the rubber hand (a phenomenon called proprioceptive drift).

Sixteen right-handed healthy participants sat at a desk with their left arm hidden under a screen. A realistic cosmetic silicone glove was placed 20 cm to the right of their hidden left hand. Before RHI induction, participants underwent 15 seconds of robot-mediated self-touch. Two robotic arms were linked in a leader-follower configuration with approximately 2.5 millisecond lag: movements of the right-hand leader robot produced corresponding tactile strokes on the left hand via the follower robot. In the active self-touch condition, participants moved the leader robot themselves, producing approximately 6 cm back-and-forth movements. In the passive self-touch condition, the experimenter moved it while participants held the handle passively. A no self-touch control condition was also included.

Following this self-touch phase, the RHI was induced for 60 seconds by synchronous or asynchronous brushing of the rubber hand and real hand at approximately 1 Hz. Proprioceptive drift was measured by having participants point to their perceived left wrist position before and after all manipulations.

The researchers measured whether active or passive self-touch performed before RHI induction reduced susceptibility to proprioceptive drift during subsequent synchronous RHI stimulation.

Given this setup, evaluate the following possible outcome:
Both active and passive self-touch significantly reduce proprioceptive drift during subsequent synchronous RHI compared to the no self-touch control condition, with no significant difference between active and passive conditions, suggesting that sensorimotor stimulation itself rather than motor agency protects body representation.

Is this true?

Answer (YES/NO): NO